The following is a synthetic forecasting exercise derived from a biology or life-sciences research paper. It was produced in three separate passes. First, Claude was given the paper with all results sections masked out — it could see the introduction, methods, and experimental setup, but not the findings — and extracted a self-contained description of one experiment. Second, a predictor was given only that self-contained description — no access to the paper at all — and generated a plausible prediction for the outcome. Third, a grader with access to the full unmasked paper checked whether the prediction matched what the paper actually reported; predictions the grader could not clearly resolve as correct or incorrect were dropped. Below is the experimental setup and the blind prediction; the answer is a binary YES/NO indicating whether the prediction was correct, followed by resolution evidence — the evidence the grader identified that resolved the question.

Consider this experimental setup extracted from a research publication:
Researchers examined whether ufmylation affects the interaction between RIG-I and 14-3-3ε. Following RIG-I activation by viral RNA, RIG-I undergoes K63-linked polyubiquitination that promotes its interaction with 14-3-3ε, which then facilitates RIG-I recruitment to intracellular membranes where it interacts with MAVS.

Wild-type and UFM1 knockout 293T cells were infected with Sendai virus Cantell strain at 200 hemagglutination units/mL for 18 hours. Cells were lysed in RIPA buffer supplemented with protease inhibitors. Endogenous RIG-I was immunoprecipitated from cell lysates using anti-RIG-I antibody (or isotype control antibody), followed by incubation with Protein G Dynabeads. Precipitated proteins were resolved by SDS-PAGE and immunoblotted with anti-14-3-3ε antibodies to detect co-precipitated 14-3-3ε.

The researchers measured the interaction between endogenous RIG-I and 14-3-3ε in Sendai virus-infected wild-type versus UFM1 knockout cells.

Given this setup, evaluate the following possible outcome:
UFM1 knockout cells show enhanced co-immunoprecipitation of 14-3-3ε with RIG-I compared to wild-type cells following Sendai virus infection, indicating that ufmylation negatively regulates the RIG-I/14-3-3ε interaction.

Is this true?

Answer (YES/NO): NO